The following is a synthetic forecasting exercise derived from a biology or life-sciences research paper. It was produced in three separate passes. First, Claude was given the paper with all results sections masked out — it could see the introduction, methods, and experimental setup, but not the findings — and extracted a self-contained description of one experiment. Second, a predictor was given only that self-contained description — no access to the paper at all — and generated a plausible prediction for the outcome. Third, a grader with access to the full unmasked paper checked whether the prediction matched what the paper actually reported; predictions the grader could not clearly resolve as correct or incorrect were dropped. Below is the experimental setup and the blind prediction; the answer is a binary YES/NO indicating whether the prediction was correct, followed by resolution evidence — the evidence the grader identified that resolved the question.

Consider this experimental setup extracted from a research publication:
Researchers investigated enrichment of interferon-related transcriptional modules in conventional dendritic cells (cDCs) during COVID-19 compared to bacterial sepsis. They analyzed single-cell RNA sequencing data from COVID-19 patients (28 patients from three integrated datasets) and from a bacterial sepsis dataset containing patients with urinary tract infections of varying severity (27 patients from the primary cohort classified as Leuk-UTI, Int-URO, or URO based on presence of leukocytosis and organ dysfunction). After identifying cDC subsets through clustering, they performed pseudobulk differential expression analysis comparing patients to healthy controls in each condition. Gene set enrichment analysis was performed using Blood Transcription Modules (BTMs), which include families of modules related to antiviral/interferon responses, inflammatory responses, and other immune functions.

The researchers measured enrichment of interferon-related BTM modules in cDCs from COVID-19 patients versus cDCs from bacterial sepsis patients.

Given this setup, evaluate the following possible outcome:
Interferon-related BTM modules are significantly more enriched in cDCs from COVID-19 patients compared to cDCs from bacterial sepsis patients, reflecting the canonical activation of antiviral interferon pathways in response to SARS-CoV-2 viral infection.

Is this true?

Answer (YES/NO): NO